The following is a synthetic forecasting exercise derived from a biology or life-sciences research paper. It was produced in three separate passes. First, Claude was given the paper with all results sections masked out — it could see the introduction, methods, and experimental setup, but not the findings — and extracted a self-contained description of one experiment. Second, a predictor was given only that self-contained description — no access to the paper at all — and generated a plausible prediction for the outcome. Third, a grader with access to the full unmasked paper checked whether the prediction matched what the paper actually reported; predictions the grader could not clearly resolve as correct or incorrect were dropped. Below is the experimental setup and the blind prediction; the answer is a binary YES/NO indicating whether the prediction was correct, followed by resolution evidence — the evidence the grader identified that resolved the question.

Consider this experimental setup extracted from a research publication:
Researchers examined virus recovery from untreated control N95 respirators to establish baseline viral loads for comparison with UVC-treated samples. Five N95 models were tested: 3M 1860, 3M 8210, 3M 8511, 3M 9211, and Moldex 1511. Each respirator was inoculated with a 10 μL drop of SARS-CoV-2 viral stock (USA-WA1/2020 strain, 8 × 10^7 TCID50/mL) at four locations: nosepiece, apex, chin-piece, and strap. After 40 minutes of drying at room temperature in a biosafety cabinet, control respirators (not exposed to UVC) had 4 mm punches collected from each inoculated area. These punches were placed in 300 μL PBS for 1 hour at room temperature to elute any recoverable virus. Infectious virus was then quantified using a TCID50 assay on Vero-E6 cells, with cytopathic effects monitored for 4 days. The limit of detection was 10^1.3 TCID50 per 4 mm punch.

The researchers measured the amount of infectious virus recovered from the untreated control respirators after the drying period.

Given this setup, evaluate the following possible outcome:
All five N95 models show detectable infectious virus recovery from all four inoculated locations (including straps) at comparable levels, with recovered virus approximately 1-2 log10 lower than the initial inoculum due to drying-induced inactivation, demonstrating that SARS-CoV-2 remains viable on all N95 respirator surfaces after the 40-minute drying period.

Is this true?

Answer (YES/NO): NO